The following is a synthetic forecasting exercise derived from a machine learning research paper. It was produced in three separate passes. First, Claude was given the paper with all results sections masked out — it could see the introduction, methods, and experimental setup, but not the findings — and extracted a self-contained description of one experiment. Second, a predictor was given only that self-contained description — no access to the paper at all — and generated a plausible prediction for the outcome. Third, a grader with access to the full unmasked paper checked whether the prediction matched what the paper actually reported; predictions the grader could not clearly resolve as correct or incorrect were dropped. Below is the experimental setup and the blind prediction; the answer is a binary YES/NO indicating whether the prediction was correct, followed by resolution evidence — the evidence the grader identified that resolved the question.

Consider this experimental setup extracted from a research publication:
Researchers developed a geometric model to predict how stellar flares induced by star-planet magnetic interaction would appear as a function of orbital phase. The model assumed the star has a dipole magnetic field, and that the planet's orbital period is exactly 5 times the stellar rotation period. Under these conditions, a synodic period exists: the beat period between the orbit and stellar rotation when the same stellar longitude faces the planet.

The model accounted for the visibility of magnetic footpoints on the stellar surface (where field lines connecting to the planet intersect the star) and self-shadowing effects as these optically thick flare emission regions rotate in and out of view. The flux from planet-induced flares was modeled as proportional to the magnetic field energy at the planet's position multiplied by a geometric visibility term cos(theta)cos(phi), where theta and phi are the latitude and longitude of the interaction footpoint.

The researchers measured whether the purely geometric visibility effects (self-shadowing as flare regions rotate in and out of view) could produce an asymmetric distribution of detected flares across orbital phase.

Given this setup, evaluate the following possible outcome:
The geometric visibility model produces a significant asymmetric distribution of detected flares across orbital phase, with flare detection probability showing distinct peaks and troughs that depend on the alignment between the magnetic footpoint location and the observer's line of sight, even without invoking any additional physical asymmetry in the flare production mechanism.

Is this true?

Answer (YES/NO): YES